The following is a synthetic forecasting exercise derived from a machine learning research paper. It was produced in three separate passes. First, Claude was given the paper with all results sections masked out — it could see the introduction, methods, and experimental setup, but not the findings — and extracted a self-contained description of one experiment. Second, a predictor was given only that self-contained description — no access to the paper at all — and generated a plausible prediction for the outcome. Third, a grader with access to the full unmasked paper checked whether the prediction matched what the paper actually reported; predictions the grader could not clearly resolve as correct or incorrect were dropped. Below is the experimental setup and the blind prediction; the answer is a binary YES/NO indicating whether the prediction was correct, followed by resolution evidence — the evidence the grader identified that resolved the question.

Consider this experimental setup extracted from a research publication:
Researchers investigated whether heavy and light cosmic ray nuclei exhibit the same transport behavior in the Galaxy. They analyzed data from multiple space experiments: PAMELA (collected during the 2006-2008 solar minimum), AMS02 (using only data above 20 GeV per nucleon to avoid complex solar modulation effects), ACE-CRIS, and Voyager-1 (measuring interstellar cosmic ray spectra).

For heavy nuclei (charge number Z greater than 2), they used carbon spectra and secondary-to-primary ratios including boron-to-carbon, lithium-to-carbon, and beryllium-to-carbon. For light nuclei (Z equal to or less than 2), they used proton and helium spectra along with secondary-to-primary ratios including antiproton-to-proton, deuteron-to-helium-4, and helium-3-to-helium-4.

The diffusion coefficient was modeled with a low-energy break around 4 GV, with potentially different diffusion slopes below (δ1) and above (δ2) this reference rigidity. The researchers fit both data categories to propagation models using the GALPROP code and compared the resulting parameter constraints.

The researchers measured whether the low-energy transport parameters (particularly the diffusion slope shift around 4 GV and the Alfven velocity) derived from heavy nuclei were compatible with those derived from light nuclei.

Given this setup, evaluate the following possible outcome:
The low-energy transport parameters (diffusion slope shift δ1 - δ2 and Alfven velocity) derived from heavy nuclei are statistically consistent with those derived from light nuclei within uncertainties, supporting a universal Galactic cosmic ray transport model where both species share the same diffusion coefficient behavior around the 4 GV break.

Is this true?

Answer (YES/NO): NO